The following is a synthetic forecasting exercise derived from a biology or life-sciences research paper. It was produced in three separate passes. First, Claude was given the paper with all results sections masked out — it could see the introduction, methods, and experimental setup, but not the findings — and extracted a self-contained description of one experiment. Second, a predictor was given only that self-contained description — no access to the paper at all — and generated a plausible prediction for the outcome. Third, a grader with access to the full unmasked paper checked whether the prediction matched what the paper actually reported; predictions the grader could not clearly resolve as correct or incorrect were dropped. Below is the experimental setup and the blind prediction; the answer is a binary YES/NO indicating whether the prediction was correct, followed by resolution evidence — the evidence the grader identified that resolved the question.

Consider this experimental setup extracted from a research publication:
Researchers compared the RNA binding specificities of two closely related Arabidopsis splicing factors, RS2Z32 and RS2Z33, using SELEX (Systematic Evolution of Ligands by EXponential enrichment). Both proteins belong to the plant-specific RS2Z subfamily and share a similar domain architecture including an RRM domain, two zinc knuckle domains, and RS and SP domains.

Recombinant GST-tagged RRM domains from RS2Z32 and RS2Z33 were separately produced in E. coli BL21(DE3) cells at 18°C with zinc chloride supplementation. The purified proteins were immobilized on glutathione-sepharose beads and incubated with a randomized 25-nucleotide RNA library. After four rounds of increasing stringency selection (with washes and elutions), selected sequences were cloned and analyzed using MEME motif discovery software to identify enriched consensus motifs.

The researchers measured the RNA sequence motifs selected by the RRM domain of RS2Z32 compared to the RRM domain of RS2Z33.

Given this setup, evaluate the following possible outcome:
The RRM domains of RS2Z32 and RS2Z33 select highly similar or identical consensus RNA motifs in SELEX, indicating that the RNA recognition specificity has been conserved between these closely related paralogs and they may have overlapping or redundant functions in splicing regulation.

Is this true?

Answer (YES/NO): YES